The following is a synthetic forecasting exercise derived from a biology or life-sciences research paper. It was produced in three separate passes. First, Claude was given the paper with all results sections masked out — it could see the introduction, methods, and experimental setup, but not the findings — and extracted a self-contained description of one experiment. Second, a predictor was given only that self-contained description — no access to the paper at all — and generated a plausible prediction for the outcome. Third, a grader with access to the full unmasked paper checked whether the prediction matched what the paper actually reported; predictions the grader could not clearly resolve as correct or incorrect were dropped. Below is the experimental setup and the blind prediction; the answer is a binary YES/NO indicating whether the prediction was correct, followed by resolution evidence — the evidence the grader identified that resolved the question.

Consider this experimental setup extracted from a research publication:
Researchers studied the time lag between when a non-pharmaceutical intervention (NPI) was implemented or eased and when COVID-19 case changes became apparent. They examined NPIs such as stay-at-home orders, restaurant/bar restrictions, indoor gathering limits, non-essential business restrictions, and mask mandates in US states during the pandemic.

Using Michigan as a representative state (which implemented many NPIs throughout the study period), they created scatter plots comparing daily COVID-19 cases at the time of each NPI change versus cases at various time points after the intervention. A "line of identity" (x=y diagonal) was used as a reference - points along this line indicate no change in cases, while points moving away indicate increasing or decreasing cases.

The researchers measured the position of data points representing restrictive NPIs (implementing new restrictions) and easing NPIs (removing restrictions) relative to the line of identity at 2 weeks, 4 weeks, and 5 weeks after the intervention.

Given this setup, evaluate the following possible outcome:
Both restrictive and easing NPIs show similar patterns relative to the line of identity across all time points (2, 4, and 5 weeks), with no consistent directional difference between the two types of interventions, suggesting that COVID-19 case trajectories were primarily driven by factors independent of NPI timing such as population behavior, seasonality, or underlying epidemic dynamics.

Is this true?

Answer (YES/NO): NO